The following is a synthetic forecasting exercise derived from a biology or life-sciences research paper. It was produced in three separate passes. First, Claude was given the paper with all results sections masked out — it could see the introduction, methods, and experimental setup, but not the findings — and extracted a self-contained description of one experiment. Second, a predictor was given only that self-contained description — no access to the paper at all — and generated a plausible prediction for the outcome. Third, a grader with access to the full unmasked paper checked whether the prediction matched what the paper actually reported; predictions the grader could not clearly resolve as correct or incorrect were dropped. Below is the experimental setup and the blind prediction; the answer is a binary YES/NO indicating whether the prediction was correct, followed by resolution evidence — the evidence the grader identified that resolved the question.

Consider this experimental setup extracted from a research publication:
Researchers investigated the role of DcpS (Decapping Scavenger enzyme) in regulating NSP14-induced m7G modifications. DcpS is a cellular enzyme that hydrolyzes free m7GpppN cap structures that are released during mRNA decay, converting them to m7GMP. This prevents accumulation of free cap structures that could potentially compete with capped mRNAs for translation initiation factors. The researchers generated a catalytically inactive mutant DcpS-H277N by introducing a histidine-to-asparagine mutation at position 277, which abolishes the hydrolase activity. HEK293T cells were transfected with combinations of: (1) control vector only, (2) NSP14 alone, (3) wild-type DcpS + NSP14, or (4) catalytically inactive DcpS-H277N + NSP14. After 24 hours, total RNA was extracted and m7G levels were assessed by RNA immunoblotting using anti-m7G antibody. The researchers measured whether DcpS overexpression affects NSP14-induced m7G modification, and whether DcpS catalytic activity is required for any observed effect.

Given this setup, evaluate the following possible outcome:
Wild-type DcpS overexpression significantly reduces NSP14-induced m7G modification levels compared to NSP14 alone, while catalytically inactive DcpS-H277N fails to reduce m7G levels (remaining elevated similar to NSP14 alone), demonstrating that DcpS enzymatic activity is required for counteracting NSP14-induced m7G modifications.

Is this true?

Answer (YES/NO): YES